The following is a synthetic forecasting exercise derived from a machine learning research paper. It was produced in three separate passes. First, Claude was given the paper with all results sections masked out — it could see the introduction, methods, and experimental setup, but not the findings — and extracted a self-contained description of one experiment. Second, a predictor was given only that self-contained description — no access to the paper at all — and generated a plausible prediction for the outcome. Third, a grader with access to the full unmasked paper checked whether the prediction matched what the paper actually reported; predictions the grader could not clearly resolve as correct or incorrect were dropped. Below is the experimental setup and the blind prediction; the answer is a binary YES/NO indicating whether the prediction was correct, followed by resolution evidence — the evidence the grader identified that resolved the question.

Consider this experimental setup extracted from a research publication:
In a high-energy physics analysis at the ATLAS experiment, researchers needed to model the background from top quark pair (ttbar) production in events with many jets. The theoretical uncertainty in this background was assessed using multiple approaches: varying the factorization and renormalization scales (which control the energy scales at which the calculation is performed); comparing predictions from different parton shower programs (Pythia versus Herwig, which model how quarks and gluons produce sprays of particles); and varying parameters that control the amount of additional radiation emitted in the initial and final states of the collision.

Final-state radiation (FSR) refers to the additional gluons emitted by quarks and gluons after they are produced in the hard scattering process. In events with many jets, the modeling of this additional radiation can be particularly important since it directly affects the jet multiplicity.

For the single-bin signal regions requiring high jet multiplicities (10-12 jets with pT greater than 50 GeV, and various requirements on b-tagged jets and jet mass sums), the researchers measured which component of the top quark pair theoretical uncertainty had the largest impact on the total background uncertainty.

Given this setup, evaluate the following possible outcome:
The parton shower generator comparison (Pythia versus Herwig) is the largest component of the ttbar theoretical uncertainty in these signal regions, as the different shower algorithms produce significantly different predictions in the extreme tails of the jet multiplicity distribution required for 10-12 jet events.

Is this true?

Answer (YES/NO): NO